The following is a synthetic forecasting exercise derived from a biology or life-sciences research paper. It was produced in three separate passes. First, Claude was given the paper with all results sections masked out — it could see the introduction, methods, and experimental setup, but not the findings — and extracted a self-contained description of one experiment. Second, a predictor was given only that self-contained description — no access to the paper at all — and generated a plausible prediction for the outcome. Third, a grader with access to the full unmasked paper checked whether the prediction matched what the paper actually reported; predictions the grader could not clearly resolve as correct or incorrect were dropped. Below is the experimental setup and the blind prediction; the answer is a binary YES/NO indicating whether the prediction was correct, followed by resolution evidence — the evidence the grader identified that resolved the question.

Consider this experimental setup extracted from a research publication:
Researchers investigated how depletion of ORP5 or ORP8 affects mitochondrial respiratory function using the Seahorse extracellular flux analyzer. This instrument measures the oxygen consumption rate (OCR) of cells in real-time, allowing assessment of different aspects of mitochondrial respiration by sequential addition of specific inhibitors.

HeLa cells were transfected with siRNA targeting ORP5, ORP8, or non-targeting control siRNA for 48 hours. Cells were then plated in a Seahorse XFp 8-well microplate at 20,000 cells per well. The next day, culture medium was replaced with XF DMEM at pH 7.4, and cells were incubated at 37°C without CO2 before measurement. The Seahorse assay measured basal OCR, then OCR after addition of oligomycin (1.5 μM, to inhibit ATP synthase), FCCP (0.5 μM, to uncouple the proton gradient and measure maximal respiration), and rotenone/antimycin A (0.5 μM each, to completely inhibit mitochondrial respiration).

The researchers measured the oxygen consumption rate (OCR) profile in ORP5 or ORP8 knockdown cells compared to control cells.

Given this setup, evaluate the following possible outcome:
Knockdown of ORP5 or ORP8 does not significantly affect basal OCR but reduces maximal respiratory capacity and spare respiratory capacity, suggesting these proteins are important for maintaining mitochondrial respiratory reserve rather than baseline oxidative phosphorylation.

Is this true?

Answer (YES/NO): NO